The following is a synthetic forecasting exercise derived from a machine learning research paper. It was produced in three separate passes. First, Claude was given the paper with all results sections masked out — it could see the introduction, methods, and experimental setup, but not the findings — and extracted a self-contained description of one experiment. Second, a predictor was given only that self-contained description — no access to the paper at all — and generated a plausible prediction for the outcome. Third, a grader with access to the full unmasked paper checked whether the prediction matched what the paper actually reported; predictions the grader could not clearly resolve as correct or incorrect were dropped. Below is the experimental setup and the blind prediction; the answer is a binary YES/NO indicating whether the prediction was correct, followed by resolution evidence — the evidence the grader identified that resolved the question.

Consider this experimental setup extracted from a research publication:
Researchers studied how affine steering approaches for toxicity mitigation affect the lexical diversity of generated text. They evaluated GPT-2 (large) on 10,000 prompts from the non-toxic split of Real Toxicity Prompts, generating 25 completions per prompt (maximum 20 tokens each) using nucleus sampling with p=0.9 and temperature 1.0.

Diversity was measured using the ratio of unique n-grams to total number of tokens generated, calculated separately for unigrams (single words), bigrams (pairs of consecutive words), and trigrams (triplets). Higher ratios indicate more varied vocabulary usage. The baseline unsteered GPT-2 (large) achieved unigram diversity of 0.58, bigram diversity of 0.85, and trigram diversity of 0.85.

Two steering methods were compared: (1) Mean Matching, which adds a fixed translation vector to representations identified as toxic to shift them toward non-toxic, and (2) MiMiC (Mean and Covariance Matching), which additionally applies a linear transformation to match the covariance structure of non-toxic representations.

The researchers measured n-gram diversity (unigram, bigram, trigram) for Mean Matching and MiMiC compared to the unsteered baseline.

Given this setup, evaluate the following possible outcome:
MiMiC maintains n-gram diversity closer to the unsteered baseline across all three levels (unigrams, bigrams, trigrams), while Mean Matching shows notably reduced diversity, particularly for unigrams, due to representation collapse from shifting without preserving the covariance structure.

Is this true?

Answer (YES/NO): NO